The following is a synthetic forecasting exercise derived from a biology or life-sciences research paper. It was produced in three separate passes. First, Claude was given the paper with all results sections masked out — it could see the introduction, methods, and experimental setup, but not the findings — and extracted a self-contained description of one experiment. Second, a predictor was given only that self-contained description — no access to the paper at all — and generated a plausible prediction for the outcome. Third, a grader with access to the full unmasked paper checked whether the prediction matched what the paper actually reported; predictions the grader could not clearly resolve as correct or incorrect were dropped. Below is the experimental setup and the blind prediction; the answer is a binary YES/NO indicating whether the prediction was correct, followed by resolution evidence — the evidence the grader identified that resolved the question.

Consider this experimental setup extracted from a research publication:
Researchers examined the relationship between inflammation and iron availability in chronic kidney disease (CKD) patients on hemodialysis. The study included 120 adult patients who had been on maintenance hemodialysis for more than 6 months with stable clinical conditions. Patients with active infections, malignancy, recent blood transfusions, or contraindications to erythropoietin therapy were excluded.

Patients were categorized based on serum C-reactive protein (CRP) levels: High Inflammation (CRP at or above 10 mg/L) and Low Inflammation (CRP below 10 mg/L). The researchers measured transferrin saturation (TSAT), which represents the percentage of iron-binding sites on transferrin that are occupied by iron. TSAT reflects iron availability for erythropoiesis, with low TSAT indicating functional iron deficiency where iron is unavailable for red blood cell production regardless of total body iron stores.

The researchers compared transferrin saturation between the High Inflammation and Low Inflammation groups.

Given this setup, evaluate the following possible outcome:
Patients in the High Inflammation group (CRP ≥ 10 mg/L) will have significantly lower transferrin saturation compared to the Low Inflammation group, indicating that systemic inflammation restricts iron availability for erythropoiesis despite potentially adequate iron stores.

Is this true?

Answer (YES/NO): YES